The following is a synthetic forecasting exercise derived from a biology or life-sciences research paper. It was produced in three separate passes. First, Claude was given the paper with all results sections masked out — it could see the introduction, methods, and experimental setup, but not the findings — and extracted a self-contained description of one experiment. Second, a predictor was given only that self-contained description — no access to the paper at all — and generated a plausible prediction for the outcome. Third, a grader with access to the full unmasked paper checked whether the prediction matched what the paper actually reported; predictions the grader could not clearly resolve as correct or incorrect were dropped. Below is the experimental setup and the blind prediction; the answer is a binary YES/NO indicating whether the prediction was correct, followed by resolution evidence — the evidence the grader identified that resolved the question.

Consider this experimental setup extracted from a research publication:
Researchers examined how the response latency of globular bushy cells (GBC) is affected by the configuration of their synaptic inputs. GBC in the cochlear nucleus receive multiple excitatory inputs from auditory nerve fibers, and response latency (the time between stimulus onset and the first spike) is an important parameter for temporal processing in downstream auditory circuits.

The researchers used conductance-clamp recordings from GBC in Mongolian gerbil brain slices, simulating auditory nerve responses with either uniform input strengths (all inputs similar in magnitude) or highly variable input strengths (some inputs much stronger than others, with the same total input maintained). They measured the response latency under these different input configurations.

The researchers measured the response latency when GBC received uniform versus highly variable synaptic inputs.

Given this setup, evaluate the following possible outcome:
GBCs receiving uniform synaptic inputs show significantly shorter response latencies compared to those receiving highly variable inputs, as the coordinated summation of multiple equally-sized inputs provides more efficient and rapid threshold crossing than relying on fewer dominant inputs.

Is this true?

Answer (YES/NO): NO